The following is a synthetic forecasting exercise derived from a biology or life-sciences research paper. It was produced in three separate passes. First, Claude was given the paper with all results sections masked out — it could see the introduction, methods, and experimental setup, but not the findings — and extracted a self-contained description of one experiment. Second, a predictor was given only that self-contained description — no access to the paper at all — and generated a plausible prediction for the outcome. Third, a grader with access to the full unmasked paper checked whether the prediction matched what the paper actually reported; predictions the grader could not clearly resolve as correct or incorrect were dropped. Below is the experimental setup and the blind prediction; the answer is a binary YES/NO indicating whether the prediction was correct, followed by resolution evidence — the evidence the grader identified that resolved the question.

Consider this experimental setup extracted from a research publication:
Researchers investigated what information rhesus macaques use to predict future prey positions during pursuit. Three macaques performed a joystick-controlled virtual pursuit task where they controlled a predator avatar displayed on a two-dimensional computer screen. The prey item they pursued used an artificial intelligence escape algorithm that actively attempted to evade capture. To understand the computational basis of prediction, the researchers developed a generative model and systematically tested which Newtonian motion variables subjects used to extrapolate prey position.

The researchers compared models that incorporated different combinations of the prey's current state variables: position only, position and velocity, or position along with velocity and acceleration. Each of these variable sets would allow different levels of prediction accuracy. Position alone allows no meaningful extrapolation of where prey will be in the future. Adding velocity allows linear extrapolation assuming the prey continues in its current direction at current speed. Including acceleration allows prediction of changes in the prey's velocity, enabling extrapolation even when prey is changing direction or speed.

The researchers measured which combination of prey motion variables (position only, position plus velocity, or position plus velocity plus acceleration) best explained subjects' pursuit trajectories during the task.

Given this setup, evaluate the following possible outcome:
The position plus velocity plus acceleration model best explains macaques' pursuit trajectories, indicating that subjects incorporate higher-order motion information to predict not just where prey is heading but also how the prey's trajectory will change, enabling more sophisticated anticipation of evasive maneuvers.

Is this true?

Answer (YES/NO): YES